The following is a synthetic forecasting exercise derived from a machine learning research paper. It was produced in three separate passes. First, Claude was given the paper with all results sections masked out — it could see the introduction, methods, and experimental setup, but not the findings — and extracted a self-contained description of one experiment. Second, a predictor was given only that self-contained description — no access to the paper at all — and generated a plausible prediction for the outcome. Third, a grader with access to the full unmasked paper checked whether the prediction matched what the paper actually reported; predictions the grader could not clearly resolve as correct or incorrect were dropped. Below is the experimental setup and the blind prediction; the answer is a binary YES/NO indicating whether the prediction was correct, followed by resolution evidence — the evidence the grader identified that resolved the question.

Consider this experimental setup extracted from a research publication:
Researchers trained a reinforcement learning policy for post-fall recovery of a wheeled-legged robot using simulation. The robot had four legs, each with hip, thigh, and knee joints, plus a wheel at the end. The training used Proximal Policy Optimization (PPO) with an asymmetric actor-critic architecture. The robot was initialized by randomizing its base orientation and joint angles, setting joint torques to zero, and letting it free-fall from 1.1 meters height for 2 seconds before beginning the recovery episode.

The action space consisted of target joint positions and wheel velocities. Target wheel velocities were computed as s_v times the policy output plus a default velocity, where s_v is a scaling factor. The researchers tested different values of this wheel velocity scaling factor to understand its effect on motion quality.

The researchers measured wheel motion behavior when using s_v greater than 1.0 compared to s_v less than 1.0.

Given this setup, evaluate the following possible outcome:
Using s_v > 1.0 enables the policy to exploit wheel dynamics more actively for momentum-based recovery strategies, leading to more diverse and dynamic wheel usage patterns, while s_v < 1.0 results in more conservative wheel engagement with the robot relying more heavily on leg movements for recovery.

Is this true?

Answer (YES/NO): NO